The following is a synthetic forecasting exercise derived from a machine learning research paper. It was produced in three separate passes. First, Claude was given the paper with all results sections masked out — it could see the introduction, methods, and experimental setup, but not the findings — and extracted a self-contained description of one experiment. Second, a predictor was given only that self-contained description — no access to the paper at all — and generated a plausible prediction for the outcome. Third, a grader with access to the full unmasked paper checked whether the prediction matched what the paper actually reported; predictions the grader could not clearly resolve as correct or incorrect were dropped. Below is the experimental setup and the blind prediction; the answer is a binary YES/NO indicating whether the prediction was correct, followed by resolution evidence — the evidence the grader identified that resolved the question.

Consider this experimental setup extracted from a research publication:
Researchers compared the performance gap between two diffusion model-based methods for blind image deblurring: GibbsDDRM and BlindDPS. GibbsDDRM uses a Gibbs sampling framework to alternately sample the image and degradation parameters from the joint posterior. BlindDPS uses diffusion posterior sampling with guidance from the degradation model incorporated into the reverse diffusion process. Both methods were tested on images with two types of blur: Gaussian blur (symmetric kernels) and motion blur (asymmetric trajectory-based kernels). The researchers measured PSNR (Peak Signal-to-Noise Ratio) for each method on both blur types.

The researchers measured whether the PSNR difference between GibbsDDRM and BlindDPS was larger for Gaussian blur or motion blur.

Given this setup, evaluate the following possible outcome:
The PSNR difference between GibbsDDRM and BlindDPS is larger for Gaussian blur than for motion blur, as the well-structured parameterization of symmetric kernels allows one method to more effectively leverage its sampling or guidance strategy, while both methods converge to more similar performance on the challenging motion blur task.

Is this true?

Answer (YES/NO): NO